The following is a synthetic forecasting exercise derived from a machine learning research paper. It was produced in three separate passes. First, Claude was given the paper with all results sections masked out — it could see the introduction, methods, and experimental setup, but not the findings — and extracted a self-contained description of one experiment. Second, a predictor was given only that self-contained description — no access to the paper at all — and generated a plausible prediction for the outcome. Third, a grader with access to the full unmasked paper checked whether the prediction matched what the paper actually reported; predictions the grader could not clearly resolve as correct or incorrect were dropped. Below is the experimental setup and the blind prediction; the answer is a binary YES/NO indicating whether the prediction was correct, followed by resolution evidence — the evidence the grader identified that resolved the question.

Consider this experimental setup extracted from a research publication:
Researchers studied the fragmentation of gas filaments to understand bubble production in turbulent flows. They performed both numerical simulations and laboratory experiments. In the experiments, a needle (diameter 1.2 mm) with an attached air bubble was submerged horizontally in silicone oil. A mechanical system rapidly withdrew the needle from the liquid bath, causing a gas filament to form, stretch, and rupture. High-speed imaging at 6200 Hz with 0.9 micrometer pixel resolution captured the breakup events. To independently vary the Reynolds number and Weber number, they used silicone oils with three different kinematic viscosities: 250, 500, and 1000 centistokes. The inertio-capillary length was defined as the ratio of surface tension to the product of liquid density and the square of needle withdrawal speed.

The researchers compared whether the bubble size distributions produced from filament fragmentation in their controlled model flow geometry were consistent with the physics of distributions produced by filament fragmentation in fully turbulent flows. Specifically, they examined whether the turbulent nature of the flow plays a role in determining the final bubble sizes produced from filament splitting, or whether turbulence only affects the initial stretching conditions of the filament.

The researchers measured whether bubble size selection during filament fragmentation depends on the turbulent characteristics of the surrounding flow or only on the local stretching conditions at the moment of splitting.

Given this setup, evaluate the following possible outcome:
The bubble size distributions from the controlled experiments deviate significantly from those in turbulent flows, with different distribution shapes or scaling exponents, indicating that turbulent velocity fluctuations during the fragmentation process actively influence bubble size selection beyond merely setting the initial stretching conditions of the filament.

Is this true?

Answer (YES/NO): NO